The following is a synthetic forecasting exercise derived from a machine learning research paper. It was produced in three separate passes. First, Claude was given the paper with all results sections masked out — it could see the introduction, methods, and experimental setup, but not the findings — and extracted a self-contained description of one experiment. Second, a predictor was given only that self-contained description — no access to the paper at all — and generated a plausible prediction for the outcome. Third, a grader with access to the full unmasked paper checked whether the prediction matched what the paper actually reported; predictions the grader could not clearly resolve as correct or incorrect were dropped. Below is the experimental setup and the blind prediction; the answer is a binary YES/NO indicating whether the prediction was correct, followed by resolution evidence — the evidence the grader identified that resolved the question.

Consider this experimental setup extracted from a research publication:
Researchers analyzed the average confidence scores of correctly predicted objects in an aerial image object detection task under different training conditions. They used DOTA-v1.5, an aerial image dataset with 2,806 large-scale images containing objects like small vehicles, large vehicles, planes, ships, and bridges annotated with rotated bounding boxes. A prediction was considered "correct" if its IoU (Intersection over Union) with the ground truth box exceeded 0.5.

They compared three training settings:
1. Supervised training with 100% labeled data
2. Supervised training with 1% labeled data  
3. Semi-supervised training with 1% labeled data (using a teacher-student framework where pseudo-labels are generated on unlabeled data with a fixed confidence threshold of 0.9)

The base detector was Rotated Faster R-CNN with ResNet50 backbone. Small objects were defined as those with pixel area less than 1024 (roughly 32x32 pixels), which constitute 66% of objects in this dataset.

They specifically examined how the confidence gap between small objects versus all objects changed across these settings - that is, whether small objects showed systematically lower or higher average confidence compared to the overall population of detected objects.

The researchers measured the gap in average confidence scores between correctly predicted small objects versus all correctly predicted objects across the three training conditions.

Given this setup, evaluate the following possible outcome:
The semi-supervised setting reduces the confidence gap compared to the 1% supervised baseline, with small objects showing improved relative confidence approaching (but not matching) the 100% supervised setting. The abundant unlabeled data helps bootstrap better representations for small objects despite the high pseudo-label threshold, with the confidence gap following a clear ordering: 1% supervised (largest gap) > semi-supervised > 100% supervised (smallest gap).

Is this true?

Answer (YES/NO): NO